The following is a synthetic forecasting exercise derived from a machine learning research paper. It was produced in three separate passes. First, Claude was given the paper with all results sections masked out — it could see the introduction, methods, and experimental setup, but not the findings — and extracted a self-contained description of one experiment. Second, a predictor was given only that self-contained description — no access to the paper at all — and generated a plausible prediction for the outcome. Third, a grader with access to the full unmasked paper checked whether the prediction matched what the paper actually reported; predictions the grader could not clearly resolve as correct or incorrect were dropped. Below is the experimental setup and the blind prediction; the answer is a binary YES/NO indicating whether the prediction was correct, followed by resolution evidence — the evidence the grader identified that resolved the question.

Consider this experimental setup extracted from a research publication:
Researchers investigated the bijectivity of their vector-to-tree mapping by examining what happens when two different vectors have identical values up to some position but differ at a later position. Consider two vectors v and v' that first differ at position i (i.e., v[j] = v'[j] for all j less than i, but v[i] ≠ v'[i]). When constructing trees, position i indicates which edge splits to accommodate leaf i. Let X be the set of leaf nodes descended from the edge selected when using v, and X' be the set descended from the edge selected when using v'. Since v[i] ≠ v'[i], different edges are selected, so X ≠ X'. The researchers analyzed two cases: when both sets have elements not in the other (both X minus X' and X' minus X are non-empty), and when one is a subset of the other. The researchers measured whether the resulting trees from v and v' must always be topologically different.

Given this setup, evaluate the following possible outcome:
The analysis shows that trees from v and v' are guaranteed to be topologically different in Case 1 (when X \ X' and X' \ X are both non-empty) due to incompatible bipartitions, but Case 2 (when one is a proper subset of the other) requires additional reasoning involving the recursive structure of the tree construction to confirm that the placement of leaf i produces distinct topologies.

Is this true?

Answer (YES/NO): NO